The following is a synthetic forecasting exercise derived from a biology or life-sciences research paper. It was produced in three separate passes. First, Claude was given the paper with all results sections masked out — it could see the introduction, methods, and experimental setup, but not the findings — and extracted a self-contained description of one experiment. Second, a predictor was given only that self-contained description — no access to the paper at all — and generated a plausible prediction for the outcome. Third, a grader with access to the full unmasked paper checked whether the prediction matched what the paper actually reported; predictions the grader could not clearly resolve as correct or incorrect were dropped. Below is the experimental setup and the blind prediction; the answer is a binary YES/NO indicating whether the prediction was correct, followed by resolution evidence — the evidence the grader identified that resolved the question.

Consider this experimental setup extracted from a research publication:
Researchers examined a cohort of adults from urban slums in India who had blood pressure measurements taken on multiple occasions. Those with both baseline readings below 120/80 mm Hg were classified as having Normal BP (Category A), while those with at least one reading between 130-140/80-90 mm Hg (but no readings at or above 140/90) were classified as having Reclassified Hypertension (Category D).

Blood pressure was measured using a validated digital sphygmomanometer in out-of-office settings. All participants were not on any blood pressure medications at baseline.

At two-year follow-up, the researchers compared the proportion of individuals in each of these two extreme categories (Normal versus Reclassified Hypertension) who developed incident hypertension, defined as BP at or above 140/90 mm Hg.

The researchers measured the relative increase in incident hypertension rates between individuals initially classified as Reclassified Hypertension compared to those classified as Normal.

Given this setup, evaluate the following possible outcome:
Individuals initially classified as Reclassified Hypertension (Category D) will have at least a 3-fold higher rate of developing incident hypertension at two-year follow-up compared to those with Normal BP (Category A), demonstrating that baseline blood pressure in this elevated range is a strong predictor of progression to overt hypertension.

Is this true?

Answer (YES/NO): YES